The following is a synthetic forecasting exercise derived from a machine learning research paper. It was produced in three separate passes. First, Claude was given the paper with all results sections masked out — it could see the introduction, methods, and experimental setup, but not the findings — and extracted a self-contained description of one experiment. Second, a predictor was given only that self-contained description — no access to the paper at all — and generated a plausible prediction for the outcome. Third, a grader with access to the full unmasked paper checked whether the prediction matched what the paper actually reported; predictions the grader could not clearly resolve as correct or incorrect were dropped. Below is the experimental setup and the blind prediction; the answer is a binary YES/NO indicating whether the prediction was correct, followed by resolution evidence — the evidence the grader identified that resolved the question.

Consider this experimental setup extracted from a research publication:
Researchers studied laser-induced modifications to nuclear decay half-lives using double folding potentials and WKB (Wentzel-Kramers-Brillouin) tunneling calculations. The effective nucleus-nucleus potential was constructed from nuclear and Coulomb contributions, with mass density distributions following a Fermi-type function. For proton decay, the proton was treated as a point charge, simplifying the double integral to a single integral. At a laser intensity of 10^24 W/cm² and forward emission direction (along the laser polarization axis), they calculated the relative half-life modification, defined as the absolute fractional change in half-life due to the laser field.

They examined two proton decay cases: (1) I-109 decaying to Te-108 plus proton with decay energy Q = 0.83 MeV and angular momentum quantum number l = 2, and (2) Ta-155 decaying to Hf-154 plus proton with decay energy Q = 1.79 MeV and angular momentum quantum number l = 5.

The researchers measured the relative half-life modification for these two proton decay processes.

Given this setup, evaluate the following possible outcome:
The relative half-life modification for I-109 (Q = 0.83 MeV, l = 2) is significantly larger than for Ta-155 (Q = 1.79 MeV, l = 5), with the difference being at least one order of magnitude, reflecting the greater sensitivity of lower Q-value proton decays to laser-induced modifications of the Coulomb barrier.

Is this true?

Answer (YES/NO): NO